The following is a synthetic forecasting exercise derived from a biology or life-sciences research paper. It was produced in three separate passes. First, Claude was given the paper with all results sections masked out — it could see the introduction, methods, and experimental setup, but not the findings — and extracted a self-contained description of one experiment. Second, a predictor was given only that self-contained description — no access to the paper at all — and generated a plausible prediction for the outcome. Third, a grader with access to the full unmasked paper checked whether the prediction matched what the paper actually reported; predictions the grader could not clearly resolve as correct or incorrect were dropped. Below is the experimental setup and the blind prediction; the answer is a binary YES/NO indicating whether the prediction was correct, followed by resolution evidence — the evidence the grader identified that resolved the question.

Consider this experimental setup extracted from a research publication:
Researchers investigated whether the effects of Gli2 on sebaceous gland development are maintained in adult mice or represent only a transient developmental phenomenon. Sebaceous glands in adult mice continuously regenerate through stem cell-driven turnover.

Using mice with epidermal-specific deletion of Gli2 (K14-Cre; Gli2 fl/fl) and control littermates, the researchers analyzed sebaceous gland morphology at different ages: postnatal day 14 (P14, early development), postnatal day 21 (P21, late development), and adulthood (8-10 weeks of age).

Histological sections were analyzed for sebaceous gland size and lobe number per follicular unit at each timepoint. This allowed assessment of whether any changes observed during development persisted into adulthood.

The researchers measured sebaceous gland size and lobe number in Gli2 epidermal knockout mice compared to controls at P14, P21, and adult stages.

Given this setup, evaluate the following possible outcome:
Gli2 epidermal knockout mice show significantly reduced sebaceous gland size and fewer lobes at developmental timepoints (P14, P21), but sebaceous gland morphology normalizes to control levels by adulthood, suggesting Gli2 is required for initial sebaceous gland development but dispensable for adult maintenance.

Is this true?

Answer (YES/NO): NO